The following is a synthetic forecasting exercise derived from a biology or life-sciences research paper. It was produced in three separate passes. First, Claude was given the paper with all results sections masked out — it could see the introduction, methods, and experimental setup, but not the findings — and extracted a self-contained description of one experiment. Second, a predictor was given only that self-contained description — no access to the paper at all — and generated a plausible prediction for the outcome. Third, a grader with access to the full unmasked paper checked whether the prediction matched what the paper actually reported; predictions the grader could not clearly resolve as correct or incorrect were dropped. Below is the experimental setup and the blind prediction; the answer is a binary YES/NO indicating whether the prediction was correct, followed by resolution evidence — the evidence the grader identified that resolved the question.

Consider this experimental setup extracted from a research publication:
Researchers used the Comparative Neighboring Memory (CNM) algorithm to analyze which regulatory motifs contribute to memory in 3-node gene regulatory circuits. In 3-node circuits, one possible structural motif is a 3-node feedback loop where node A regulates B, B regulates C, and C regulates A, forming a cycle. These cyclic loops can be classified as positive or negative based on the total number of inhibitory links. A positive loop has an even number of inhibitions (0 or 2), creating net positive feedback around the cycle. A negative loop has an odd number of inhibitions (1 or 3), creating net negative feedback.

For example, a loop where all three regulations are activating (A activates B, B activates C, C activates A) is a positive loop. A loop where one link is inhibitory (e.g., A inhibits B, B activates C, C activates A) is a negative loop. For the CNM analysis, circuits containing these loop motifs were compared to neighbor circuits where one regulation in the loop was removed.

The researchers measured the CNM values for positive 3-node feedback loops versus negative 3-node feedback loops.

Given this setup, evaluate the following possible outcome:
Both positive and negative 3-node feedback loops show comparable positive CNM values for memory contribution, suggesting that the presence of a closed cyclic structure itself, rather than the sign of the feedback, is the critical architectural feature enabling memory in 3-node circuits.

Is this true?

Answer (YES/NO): NO